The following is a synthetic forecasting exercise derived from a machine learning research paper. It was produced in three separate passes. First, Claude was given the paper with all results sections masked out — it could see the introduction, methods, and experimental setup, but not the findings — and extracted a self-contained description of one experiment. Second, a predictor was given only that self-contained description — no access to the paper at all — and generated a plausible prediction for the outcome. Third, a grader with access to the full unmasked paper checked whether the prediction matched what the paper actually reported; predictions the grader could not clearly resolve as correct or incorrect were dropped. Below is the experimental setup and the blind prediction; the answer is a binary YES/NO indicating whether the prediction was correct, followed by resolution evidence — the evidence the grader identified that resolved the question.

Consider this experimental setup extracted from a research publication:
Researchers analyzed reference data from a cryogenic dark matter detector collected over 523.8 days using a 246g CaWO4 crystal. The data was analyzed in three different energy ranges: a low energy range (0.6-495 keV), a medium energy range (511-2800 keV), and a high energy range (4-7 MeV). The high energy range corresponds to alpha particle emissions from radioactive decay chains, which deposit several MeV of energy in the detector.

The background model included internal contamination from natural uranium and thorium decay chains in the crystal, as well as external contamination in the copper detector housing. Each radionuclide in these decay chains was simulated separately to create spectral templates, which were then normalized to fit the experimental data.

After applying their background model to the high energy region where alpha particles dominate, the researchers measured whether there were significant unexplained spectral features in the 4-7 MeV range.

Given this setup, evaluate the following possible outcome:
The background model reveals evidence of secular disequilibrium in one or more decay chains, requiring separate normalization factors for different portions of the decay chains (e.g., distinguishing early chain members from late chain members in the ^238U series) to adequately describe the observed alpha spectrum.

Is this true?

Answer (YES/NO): NO